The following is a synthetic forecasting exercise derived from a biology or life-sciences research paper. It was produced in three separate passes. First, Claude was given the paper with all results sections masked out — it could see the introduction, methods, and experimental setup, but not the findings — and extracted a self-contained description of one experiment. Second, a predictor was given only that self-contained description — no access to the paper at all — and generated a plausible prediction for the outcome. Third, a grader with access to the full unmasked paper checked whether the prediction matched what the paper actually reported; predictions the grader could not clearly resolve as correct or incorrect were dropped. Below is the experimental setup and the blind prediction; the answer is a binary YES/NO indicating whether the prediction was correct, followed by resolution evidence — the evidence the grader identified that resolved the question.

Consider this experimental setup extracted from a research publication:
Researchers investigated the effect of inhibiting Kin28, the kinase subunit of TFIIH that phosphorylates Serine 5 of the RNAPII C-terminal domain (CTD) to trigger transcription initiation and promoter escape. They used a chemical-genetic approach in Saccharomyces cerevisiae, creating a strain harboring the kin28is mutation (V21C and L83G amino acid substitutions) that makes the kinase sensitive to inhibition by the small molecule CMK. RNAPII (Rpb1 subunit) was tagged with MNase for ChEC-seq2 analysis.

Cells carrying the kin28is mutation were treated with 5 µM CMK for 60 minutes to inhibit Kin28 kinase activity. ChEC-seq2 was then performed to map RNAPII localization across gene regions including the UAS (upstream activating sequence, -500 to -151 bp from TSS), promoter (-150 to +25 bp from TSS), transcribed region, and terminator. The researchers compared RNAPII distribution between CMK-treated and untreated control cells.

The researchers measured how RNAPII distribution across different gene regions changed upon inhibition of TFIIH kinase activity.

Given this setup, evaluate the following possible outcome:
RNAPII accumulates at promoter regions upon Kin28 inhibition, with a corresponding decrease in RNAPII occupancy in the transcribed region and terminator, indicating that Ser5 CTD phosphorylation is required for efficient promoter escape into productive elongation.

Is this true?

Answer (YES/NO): NO